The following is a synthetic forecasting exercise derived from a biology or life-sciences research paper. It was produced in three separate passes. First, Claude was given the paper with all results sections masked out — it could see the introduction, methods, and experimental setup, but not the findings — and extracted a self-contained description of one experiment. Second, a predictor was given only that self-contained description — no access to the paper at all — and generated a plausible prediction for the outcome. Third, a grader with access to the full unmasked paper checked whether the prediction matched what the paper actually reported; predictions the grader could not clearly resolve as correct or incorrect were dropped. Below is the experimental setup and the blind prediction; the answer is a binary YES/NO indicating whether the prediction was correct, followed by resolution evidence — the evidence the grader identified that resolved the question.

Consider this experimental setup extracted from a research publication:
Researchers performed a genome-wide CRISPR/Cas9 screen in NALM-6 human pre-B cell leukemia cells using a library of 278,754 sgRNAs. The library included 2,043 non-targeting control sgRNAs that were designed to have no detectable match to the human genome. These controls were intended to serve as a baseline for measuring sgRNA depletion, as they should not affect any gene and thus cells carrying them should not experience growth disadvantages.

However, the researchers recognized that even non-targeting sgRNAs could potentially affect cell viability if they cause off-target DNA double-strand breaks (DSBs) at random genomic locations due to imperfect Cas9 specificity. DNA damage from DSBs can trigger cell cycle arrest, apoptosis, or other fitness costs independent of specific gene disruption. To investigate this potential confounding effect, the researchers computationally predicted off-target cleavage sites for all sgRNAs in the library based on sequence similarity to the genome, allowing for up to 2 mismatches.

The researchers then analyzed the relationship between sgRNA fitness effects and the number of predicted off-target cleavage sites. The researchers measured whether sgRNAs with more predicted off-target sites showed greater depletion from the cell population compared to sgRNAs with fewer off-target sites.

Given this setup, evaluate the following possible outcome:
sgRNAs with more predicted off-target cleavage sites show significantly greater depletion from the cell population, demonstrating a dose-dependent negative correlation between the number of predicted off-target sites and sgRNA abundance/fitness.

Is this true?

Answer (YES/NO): YES